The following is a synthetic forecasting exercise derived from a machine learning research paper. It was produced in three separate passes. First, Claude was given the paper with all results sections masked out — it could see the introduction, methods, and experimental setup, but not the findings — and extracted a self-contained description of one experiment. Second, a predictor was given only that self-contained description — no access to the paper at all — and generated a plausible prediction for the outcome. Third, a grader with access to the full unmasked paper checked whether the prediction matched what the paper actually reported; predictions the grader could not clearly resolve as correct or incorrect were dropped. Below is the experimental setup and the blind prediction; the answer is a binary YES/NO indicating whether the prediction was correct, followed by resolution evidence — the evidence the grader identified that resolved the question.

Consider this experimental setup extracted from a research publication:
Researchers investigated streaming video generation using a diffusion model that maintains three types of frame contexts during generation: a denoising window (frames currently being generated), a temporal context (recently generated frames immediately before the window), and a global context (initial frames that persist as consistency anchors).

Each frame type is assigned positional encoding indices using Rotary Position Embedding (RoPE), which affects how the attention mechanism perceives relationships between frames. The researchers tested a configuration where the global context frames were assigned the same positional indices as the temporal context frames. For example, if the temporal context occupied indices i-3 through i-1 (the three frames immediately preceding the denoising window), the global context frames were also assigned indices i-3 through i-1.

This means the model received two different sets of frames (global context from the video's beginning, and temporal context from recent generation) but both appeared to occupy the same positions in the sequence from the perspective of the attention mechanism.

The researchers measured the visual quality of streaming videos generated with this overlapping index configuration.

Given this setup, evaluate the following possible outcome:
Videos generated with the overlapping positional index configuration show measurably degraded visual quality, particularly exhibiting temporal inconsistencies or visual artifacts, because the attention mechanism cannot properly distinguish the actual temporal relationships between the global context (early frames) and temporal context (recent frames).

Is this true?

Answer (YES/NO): YES